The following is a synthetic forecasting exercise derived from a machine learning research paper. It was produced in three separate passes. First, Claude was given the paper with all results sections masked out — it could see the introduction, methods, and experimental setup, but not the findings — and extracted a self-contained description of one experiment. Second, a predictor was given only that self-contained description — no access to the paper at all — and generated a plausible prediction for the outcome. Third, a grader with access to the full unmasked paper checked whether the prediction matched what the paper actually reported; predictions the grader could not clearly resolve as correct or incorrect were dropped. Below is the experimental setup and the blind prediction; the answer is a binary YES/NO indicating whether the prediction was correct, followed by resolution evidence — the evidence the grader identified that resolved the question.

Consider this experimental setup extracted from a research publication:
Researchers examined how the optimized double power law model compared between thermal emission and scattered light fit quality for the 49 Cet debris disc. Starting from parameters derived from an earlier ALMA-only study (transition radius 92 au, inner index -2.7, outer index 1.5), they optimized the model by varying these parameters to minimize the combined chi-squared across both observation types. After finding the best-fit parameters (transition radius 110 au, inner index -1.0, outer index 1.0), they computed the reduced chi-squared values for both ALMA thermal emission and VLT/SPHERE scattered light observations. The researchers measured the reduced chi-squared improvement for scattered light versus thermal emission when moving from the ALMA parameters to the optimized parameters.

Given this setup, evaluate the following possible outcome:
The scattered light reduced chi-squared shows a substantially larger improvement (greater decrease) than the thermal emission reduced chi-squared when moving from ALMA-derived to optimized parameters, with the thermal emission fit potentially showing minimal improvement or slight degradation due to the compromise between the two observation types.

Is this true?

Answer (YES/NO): NO